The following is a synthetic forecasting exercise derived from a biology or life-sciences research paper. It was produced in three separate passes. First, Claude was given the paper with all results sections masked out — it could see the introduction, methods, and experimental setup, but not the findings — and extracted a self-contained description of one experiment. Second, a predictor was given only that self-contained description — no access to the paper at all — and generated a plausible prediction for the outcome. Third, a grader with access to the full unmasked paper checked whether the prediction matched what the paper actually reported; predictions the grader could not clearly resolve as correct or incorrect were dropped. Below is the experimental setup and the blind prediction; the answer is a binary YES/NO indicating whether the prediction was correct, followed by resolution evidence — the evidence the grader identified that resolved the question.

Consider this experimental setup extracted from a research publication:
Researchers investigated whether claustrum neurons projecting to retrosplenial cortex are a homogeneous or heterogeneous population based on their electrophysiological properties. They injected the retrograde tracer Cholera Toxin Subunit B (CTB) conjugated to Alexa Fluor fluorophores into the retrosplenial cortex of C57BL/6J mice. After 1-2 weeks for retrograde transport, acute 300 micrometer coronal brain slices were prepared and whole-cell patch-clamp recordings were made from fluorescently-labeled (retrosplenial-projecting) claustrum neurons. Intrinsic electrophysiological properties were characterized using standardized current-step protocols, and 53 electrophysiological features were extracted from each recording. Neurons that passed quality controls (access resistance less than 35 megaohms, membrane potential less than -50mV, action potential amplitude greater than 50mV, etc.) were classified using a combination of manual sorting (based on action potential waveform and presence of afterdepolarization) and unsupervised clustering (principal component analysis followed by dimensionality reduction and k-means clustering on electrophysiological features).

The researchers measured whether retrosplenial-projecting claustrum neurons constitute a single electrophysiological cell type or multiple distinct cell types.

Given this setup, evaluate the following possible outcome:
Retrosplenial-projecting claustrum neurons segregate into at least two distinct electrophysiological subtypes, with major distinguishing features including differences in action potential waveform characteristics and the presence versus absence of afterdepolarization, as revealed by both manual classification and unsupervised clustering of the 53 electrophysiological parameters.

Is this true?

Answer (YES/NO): NO